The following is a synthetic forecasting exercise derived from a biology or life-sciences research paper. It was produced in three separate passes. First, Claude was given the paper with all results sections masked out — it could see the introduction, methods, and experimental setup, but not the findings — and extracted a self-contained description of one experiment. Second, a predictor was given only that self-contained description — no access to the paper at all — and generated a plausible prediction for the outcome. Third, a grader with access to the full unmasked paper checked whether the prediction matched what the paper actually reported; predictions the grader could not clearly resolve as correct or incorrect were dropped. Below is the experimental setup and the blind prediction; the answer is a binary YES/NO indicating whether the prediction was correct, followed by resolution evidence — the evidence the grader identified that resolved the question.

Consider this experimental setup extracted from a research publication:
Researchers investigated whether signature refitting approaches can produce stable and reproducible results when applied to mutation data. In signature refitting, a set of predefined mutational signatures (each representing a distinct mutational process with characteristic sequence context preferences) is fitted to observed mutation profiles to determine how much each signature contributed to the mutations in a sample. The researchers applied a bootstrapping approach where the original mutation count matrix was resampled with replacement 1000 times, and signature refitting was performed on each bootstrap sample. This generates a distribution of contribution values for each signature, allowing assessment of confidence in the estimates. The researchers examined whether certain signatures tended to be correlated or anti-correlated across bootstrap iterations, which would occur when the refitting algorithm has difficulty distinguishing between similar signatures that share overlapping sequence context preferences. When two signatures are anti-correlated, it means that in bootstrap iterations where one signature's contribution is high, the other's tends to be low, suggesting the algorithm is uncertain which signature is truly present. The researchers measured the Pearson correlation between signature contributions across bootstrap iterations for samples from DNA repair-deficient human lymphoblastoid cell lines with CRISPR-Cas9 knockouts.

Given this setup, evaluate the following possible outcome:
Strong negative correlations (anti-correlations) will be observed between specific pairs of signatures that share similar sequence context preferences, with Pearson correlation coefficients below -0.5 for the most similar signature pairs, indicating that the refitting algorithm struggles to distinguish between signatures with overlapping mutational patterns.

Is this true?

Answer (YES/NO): NO